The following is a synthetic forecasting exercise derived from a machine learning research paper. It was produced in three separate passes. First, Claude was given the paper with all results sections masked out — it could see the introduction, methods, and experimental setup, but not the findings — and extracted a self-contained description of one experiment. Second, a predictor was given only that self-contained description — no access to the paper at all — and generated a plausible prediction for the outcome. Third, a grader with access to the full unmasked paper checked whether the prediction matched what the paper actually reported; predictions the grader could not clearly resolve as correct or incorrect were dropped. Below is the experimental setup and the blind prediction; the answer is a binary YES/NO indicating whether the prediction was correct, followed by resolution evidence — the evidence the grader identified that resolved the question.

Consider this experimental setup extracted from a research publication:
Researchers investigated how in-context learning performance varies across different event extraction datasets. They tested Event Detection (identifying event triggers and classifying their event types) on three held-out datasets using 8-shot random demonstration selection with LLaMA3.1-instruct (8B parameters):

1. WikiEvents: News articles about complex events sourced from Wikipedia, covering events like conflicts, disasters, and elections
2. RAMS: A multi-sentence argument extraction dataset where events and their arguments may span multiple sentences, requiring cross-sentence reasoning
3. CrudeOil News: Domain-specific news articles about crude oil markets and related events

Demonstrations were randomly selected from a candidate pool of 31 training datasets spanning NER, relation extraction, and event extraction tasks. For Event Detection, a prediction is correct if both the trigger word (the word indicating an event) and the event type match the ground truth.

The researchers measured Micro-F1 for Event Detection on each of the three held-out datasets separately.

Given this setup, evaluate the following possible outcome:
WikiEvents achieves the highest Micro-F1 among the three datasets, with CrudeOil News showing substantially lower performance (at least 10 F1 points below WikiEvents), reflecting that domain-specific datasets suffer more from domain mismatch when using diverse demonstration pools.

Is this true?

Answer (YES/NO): YES